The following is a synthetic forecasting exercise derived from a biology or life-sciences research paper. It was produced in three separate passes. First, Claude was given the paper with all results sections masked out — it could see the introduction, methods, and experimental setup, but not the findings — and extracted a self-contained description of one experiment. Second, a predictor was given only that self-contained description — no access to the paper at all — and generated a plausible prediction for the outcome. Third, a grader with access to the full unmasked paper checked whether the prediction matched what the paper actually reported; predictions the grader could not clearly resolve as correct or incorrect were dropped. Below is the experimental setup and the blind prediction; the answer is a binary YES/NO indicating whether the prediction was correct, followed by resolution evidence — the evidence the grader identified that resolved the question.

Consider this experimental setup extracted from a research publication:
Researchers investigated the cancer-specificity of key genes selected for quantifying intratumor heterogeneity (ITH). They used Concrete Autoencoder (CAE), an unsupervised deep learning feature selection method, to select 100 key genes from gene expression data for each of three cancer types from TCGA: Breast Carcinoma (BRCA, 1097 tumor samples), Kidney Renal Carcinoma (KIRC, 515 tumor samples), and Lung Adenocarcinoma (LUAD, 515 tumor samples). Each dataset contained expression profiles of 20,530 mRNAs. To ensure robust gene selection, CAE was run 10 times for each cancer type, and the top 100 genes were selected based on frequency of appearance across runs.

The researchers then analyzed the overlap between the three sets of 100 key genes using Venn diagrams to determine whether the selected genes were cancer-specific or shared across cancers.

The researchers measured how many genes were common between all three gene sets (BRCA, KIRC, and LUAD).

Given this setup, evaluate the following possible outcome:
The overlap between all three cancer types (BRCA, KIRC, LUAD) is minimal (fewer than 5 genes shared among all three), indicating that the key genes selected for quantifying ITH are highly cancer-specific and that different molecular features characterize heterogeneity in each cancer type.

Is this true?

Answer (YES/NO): YES